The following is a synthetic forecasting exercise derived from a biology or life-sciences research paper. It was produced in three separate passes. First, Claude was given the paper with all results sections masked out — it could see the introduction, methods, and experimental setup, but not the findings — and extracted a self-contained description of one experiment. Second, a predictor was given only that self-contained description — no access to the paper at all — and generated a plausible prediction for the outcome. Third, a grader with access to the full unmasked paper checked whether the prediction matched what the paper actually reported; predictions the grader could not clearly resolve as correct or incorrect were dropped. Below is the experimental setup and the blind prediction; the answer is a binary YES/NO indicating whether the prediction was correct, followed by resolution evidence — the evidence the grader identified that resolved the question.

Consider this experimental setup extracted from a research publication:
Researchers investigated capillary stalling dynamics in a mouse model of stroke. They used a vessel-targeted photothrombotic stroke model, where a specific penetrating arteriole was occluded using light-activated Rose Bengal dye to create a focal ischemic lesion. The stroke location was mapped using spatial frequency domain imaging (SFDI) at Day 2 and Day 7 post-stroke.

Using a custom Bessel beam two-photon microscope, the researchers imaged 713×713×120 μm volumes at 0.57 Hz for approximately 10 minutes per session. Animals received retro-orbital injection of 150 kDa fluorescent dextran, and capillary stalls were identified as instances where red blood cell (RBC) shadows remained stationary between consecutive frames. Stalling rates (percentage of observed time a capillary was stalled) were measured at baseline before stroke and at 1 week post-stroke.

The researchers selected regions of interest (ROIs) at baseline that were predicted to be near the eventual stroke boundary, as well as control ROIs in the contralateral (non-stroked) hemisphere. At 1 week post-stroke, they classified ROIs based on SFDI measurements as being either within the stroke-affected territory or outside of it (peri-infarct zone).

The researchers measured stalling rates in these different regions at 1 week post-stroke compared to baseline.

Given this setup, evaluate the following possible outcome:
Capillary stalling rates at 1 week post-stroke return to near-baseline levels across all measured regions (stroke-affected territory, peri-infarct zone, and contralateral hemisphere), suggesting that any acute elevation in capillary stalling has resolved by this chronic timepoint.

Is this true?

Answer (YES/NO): NO